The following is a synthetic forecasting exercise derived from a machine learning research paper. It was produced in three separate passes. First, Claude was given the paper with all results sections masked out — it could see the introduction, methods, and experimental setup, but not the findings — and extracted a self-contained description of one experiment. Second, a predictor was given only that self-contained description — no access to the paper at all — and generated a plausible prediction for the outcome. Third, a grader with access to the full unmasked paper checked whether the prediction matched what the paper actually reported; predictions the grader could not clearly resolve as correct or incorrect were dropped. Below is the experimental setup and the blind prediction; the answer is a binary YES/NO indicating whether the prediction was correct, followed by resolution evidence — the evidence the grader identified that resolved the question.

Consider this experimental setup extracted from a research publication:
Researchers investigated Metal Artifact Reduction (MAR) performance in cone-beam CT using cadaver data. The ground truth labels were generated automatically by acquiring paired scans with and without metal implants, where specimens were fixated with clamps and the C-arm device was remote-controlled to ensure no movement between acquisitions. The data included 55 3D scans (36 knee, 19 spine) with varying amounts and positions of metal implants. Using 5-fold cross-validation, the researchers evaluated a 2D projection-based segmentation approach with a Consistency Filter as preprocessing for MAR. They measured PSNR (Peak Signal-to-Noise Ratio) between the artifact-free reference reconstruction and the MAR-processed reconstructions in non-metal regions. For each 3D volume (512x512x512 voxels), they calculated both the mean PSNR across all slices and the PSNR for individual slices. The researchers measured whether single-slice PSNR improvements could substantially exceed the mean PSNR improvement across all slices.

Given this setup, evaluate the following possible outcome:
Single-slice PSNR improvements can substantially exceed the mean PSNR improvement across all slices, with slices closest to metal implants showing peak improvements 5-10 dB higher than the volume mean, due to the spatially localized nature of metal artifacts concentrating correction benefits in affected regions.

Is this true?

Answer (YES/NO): NO